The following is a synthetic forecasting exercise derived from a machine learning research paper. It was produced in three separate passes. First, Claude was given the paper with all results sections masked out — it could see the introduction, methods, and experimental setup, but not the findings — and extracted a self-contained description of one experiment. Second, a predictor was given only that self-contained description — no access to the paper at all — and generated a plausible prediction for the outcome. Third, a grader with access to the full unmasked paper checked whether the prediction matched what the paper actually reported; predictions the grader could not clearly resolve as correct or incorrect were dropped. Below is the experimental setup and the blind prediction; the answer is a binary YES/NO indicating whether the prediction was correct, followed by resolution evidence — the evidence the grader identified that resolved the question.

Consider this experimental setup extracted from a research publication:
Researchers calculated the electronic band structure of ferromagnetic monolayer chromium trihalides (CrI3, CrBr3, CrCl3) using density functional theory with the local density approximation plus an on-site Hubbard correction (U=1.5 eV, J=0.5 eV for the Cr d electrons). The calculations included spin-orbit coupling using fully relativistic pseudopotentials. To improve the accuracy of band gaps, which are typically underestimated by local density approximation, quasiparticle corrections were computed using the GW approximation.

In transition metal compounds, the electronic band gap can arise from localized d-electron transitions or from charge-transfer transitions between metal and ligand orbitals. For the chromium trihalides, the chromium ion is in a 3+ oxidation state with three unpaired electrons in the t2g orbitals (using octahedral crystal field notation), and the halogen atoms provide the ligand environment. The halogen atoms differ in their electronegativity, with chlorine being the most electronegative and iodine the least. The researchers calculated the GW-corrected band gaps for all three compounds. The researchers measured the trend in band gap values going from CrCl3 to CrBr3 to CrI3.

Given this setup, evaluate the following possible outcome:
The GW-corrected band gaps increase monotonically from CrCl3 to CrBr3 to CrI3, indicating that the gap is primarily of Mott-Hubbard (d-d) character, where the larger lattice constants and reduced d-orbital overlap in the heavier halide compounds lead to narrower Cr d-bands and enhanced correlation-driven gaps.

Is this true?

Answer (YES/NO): NO